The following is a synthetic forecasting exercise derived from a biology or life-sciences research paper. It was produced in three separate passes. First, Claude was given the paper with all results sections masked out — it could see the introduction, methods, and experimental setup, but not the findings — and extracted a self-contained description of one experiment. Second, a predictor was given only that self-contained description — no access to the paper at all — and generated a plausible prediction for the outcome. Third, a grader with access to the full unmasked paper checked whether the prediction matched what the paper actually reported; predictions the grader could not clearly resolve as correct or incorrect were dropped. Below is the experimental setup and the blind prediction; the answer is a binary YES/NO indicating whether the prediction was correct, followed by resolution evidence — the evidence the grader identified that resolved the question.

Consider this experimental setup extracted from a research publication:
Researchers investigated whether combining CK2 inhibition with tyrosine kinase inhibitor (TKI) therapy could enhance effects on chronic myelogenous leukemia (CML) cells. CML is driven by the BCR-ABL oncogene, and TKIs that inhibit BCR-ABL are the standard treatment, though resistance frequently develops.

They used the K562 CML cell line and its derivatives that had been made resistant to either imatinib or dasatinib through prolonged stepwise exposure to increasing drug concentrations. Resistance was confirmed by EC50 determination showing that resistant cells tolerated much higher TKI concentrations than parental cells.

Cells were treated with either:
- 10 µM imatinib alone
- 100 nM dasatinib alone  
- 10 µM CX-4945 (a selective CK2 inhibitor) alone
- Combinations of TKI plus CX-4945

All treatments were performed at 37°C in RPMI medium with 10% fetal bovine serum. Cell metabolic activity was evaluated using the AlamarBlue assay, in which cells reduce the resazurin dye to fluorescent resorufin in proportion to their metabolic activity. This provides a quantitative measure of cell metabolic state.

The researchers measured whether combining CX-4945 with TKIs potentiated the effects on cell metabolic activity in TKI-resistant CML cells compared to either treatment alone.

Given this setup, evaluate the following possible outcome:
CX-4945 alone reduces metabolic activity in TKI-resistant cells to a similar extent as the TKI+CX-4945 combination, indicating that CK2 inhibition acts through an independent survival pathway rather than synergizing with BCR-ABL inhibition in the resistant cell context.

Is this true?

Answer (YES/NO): NO